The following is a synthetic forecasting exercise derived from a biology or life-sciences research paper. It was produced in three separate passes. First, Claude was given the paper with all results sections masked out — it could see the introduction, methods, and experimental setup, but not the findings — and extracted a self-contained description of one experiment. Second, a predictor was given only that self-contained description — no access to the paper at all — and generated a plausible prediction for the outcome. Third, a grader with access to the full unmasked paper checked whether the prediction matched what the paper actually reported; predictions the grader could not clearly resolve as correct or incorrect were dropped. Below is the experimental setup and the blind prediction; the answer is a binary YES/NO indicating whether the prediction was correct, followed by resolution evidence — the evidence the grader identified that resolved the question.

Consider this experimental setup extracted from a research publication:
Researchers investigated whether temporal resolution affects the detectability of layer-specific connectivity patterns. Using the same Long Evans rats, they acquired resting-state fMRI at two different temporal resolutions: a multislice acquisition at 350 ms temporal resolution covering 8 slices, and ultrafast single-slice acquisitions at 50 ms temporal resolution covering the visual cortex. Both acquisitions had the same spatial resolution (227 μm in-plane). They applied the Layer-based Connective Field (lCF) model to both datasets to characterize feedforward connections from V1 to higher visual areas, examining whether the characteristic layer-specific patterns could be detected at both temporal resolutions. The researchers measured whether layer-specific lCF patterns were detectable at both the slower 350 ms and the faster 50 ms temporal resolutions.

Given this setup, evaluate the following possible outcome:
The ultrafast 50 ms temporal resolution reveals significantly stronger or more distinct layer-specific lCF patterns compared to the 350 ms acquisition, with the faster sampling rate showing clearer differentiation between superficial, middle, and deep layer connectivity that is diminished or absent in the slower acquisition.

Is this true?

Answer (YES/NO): YES